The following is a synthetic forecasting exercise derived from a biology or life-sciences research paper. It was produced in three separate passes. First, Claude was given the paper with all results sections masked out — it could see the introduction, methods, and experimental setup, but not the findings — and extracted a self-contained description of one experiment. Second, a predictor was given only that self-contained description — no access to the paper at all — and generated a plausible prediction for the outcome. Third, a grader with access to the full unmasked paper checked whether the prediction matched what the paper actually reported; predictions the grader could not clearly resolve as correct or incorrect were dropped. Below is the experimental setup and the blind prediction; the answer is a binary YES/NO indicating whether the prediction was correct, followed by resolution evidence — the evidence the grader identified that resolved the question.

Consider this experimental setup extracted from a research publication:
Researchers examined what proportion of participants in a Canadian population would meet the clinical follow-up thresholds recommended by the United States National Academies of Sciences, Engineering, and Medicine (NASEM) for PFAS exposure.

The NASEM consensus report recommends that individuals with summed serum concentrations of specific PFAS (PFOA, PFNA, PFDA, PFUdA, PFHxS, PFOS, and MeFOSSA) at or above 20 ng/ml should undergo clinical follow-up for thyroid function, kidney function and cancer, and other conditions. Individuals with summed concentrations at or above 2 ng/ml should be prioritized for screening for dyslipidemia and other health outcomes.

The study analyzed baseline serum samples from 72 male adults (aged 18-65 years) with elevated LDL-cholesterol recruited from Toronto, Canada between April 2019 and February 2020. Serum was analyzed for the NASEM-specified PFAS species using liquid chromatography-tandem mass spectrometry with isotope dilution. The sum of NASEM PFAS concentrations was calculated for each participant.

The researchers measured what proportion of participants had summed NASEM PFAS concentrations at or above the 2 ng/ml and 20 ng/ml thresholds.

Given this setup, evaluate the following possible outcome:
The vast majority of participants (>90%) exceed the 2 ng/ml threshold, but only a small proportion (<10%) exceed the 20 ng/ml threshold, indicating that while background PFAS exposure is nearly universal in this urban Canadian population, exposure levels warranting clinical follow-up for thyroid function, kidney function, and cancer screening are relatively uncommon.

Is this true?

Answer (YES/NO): YES